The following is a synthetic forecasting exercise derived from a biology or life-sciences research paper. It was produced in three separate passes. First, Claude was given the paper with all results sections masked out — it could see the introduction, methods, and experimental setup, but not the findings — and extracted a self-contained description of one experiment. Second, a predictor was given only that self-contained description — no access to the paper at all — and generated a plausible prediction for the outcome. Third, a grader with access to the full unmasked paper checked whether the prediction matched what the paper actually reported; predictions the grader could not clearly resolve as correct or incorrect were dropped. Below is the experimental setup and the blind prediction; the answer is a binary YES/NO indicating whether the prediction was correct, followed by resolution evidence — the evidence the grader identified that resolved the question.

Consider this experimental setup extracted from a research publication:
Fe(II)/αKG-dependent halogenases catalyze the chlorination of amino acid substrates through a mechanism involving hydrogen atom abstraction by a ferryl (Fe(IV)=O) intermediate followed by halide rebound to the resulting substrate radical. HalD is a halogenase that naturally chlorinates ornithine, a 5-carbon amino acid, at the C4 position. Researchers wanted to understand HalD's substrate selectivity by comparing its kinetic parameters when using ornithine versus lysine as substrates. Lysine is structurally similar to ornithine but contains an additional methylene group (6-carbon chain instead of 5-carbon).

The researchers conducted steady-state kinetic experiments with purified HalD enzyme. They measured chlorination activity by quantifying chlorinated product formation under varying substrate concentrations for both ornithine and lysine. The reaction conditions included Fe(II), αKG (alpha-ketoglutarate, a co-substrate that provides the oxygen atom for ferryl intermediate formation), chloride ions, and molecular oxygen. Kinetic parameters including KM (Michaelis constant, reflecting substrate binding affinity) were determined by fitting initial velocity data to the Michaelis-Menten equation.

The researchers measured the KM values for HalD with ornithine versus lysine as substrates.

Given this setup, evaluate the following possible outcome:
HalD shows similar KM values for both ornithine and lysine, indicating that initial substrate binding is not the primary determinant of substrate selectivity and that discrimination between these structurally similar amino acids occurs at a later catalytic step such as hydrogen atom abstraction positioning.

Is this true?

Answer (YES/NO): NO